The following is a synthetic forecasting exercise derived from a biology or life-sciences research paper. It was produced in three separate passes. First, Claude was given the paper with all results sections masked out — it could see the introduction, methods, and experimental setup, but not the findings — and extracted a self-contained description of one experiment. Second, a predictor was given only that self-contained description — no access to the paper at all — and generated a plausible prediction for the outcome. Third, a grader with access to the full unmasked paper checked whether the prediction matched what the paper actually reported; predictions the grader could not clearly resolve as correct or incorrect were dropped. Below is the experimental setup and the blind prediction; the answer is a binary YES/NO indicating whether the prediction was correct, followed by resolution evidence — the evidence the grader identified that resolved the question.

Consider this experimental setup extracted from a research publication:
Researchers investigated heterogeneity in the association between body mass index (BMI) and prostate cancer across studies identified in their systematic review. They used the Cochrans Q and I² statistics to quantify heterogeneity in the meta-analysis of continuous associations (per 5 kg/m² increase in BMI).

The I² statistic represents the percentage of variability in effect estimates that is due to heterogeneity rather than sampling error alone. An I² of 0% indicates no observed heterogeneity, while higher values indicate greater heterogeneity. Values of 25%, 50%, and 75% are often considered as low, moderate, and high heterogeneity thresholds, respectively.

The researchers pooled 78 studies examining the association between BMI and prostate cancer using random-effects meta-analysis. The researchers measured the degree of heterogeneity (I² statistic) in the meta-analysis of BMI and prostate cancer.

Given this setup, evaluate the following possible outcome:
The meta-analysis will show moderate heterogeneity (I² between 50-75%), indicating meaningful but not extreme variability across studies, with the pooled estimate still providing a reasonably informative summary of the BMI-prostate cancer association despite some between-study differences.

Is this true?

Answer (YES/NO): NO